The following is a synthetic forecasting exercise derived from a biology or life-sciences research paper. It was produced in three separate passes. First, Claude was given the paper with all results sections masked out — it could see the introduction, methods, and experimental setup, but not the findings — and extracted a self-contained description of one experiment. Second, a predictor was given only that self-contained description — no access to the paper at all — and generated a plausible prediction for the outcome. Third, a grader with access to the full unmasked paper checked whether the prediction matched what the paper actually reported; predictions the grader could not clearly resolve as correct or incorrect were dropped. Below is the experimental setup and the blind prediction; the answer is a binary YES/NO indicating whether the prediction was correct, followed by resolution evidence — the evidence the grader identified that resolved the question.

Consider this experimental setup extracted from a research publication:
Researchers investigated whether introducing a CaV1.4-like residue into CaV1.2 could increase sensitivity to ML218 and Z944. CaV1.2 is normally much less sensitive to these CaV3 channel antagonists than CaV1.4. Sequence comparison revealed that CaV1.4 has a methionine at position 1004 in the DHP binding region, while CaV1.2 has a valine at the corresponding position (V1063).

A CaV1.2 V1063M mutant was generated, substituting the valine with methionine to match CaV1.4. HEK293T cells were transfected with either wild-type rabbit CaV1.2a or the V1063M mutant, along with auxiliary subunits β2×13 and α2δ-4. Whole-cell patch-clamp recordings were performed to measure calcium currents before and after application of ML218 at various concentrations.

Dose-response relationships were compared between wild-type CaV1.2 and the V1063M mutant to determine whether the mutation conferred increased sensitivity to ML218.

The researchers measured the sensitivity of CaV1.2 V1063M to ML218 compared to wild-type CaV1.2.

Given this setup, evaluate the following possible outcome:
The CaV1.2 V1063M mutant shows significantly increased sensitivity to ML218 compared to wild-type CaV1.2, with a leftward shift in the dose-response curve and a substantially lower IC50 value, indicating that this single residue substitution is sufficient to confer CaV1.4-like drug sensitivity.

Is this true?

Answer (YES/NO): NO